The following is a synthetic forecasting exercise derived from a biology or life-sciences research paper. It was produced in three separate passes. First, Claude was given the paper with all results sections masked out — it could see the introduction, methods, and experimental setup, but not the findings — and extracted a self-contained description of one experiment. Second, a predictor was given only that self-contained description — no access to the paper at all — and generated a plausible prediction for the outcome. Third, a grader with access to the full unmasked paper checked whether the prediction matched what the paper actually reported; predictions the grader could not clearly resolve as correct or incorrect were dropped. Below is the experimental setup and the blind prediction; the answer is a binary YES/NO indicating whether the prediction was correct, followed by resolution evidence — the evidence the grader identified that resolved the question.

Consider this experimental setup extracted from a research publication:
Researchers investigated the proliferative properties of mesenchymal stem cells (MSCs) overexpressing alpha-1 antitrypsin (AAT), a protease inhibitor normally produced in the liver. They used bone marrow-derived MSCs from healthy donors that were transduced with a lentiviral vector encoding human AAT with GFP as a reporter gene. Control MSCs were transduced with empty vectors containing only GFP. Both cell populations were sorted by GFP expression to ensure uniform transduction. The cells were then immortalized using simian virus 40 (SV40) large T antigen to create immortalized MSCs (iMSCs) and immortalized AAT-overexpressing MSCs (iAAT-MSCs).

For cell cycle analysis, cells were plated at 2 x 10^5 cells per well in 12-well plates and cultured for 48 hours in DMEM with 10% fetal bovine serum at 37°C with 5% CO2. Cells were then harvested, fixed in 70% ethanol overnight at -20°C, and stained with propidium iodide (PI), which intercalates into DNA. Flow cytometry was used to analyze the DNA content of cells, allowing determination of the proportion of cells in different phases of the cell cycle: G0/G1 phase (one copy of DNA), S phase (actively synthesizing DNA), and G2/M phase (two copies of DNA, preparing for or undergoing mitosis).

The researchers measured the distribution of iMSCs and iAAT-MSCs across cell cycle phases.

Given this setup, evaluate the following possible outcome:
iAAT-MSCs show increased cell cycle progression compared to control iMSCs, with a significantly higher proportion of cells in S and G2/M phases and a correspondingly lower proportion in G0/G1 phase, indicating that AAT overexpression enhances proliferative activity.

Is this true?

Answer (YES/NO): YES